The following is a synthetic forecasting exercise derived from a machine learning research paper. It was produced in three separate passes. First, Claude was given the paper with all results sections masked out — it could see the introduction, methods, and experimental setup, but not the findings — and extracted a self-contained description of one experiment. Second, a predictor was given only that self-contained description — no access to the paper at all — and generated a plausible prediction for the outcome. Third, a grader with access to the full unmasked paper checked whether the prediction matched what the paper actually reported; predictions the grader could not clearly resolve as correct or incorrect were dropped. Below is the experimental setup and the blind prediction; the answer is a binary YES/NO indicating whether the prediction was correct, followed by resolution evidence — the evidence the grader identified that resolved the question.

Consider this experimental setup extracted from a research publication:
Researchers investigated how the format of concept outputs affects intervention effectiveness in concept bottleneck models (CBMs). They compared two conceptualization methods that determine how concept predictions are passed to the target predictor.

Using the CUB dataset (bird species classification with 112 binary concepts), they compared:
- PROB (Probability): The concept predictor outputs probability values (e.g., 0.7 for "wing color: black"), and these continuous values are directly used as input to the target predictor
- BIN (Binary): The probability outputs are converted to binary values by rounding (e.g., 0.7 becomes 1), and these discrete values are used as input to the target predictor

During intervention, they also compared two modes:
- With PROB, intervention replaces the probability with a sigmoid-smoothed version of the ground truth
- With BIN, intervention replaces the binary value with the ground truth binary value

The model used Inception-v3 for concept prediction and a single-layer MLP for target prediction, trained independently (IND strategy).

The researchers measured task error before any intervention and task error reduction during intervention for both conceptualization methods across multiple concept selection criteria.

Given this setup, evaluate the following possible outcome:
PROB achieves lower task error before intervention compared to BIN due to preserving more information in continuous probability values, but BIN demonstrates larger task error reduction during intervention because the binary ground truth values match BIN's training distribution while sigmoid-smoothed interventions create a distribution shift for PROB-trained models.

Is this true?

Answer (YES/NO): YES